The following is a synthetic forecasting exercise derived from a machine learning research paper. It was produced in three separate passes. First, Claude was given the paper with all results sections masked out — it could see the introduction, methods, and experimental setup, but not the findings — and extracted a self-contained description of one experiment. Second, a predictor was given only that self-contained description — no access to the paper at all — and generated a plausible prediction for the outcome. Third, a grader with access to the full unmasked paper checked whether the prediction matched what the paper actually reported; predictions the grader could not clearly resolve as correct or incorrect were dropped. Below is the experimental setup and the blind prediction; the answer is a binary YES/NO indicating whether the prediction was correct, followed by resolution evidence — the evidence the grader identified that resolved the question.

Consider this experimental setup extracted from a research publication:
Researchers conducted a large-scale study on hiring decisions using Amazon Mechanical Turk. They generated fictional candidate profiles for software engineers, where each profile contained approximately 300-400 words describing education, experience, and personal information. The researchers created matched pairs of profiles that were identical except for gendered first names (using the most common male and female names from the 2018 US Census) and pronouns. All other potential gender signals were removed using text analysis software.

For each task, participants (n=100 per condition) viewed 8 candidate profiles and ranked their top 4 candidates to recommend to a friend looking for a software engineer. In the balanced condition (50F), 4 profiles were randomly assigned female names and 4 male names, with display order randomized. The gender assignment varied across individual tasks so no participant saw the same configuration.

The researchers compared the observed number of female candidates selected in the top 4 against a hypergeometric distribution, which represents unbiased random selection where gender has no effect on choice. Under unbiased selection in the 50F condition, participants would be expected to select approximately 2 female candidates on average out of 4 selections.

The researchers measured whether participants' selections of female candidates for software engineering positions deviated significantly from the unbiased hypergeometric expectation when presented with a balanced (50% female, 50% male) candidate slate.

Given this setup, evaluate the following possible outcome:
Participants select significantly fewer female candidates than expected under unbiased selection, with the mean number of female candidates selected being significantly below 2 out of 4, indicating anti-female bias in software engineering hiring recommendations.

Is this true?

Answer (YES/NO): NO